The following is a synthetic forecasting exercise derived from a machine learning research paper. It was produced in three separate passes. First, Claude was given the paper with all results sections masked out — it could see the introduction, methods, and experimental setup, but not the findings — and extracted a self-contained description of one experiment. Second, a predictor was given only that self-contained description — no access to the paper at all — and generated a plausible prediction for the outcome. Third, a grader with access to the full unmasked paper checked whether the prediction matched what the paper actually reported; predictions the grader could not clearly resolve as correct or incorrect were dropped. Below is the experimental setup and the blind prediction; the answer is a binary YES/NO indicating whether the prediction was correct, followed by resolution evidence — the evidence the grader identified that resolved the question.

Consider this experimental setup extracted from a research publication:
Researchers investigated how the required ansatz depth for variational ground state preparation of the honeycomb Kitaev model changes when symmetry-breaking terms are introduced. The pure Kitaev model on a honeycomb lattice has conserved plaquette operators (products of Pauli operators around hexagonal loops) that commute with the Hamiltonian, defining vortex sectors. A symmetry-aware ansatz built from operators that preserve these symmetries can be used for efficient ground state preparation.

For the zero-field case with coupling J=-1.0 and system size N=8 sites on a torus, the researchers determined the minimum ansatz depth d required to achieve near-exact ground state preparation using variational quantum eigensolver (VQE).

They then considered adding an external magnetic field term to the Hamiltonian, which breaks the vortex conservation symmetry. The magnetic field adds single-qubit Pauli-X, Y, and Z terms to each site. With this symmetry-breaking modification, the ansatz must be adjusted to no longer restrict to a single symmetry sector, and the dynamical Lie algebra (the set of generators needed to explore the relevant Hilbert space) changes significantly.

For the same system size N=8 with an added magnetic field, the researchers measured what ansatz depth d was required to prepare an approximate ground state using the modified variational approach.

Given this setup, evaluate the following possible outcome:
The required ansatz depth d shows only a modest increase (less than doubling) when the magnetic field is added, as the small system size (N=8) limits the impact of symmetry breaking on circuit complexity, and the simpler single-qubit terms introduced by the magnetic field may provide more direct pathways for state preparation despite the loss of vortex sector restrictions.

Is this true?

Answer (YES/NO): NO